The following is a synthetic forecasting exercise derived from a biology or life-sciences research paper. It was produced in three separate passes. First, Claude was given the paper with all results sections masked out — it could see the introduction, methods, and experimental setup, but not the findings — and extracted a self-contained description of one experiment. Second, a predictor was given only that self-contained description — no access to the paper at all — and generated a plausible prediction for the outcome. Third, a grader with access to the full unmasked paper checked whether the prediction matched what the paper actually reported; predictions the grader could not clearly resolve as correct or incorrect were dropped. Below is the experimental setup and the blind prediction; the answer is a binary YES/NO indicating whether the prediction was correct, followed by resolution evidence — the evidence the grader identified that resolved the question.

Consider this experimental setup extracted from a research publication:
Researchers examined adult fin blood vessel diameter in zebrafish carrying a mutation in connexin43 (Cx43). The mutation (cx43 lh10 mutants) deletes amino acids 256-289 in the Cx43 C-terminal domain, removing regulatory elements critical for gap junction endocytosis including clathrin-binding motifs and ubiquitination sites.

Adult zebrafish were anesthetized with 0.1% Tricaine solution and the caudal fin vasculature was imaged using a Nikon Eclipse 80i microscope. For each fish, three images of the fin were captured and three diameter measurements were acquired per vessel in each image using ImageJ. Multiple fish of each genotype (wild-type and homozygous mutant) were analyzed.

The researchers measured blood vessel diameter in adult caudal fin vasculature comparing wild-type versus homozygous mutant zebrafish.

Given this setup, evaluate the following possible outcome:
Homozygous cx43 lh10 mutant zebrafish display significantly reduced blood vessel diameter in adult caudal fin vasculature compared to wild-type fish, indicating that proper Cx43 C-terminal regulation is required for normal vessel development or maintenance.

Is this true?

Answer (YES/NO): NO